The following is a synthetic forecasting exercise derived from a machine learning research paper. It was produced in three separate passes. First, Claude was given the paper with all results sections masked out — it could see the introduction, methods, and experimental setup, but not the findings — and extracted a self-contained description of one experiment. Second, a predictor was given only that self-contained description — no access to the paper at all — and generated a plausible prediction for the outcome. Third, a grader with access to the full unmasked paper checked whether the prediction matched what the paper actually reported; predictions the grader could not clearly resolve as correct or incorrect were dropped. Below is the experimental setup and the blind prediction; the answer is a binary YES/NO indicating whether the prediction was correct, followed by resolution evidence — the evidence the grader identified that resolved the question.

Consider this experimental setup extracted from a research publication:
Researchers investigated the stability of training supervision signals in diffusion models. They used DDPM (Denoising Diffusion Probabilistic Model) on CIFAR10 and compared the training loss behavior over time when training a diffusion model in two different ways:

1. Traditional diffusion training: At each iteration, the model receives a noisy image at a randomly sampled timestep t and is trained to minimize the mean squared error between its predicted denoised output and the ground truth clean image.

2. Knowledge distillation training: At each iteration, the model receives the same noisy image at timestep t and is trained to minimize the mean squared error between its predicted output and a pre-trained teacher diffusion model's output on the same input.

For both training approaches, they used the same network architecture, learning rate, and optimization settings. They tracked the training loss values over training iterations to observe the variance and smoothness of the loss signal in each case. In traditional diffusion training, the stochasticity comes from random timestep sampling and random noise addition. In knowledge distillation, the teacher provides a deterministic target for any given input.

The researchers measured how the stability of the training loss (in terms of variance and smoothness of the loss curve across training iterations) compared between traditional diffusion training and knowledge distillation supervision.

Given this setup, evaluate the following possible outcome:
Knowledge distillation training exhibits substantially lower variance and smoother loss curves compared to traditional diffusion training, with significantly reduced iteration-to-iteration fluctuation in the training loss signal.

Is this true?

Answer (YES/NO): NO